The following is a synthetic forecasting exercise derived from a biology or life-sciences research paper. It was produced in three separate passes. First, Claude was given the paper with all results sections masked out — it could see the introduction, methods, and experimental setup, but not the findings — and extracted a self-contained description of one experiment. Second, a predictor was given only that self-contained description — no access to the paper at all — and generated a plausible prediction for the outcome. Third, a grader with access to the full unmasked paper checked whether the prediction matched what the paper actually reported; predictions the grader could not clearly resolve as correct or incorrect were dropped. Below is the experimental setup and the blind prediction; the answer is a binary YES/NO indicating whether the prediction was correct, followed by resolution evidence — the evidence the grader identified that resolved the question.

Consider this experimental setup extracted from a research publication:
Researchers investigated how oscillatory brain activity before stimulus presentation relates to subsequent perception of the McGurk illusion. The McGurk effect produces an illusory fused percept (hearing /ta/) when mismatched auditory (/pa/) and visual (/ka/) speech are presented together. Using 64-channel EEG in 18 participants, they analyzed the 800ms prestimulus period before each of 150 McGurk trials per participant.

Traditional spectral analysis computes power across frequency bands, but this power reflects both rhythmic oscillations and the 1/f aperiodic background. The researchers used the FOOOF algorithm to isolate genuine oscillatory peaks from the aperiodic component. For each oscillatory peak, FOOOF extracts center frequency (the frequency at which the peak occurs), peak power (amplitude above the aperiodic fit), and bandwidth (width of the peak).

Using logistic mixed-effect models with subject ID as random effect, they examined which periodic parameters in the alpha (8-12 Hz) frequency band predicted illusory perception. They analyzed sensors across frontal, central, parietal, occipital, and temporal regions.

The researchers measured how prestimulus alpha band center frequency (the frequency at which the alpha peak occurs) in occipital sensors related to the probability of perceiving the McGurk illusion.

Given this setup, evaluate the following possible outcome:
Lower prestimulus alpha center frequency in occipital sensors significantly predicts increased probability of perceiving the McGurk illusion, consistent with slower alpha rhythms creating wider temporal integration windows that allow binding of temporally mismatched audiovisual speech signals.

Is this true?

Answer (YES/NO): NO